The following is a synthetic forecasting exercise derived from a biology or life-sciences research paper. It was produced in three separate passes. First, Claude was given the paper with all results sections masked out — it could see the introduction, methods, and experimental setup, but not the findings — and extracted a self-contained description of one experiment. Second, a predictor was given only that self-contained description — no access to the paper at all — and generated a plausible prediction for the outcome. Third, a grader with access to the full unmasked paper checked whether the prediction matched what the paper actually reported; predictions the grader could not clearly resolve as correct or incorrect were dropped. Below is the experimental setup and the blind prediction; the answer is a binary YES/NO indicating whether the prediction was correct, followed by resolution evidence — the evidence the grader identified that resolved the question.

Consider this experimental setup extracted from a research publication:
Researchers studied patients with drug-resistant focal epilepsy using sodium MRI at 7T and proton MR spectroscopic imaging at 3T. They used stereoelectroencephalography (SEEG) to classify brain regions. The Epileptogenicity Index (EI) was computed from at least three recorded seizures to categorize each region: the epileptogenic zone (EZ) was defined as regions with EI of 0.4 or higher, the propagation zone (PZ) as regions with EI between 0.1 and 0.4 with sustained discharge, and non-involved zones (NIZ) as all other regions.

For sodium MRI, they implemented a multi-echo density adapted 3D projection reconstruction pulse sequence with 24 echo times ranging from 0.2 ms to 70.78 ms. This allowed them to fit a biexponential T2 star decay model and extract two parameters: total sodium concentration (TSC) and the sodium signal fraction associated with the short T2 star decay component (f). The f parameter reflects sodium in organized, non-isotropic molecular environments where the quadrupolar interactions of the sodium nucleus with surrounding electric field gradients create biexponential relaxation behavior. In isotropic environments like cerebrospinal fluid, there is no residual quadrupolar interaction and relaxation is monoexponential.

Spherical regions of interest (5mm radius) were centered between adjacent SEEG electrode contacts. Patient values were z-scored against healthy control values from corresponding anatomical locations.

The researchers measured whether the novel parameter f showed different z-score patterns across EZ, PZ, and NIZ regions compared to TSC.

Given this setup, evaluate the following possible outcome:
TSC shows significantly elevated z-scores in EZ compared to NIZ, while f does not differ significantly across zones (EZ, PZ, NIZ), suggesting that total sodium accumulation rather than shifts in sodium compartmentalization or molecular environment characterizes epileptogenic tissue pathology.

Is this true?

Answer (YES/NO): NO